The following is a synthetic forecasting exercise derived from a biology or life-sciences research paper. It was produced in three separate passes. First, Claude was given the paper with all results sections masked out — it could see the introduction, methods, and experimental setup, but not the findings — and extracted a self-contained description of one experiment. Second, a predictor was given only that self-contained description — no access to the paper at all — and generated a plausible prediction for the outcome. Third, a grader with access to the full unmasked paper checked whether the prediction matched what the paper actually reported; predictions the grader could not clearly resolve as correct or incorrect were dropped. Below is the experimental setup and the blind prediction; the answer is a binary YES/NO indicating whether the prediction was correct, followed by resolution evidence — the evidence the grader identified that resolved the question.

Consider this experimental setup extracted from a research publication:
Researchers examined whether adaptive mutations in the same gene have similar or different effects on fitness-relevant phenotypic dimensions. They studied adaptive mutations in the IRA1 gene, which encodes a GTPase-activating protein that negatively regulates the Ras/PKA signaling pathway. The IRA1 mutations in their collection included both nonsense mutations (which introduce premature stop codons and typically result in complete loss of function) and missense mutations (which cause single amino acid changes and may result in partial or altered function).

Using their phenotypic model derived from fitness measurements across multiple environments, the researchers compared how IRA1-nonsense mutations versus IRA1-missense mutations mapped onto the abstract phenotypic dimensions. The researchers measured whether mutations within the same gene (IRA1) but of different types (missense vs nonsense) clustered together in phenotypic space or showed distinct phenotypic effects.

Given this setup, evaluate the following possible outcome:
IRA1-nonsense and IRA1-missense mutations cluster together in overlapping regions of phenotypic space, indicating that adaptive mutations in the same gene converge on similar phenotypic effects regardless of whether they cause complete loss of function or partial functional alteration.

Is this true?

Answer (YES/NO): NO